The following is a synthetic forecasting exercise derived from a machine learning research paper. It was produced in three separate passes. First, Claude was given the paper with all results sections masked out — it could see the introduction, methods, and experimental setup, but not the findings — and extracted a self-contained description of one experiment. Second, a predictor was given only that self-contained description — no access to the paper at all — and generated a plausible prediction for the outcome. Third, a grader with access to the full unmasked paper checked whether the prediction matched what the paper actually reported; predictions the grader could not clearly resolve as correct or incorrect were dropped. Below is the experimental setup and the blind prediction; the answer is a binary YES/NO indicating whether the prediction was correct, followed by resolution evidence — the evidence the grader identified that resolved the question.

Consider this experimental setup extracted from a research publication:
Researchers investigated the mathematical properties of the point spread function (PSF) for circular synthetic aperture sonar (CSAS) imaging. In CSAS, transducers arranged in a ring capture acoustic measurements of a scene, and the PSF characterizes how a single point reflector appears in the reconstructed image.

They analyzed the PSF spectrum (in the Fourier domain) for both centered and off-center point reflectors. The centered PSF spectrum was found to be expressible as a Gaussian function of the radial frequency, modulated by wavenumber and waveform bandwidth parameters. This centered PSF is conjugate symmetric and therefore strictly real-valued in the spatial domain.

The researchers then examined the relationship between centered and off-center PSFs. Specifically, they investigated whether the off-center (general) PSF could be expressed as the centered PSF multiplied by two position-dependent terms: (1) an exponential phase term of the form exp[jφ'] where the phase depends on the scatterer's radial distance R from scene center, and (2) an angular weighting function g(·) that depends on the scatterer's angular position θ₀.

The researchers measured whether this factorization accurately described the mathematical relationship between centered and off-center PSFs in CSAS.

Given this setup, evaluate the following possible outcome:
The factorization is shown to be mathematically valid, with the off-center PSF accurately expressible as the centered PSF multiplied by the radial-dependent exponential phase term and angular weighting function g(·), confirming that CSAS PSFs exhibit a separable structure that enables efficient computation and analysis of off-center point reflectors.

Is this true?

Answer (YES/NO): YES